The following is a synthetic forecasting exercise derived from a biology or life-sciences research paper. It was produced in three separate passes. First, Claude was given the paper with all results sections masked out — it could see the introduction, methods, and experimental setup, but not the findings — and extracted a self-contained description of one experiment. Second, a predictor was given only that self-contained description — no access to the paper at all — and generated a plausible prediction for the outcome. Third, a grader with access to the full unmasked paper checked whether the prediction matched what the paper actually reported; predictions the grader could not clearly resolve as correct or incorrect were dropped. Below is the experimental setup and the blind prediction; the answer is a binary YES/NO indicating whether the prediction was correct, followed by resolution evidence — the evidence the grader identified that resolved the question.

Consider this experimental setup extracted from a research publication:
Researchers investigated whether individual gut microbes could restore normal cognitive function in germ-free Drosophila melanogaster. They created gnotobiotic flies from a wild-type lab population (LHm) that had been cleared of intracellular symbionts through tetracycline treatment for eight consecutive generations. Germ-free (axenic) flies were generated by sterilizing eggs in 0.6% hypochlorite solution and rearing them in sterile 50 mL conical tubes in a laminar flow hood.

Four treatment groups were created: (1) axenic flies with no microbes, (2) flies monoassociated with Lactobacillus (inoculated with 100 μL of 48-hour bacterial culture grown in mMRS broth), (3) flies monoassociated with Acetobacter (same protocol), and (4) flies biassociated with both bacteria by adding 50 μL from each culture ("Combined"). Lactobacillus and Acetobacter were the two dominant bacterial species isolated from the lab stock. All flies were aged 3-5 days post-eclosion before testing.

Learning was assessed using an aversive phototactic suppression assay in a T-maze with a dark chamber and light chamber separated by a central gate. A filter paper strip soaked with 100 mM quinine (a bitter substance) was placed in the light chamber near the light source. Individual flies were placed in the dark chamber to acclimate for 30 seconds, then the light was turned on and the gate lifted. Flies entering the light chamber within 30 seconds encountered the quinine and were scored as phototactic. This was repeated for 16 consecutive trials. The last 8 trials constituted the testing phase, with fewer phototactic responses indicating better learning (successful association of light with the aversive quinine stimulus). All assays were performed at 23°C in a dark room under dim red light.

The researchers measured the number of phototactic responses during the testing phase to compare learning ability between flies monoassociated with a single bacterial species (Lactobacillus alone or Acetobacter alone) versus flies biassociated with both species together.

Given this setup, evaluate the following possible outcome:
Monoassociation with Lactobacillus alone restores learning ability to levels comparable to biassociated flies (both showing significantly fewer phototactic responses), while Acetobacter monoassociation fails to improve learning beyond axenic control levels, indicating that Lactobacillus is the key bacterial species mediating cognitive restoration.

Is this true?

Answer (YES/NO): NO